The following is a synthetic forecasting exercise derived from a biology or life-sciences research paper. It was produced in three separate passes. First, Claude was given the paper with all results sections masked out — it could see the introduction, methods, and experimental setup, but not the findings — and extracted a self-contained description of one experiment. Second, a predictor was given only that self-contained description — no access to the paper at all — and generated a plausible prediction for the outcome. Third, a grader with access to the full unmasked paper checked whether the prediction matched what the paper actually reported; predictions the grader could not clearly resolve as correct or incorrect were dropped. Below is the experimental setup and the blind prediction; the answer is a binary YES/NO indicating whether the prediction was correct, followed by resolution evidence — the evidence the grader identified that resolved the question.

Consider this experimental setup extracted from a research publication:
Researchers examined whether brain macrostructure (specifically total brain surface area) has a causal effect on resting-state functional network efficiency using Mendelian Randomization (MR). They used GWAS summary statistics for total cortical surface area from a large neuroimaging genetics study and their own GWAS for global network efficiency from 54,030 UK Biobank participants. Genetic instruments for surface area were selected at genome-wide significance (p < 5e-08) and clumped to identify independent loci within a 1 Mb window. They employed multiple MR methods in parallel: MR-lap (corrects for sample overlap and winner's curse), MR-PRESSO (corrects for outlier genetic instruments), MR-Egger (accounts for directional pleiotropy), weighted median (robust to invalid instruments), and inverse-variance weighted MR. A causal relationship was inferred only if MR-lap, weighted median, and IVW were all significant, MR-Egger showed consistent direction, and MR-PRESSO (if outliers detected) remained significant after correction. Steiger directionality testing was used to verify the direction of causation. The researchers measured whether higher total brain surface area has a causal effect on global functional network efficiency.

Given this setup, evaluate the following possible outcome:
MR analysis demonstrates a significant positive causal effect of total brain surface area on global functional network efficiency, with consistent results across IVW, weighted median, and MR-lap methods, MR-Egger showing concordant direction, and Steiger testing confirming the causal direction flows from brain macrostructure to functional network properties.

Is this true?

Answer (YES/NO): NO